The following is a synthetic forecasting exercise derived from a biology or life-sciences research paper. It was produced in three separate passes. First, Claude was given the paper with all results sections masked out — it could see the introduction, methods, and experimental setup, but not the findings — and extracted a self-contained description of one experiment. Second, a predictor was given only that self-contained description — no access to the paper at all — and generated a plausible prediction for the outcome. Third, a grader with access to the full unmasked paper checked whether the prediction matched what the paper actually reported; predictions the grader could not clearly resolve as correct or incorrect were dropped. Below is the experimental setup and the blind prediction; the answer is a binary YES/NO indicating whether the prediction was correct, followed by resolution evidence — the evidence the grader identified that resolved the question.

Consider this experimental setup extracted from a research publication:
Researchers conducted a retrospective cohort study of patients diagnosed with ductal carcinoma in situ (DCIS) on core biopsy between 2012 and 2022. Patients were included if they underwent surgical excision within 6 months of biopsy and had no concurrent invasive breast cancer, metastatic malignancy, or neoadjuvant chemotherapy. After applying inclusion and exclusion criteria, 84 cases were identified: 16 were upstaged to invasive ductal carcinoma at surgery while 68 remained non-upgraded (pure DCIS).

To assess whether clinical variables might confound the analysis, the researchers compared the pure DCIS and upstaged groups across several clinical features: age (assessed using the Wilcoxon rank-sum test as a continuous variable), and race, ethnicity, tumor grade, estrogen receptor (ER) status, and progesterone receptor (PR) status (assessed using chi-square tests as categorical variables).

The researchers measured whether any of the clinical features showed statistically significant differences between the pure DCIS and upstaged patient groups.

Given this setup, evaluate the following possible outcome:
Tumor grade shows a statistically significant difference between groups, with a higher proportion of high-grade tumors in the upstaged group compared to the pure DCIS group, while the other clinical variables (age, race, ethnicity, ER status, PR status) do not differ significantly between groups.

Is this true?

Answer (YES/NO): NO